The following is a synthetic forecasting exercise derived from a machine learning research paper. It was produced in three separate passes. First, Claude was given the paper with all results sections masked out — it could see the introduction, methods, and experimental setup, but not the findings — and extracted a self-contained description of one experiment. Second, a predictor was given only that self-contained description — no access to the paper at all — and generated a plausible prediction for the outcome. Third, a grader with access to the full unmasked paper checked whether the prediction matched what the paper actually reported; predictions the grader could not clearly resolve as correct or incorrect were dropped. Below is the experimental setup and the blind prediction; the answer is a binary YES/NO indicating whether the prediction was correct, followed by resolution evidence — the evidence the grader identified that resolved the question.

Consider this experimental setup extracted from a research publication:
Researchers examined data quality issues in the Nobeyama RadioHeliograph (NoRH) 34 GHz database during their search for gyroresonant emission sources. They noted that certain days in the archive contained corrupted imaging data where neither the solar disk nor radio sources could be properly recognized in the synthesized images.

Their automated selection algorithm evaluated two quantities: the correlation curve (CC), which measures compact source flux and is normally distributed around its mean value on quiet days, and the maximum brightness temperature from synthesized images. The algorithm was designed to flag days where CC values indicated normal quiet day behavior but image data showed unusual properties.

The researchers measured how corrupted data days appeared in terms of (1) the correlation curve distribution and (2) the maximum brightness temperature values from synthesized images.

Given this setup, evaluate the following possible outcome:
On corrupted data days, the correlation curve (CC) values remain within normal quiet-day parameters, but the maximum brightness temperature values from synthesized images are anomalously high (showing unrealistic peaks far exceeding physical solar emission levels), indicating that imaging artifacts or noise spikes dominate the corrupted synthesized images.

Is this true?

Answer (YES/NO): YES